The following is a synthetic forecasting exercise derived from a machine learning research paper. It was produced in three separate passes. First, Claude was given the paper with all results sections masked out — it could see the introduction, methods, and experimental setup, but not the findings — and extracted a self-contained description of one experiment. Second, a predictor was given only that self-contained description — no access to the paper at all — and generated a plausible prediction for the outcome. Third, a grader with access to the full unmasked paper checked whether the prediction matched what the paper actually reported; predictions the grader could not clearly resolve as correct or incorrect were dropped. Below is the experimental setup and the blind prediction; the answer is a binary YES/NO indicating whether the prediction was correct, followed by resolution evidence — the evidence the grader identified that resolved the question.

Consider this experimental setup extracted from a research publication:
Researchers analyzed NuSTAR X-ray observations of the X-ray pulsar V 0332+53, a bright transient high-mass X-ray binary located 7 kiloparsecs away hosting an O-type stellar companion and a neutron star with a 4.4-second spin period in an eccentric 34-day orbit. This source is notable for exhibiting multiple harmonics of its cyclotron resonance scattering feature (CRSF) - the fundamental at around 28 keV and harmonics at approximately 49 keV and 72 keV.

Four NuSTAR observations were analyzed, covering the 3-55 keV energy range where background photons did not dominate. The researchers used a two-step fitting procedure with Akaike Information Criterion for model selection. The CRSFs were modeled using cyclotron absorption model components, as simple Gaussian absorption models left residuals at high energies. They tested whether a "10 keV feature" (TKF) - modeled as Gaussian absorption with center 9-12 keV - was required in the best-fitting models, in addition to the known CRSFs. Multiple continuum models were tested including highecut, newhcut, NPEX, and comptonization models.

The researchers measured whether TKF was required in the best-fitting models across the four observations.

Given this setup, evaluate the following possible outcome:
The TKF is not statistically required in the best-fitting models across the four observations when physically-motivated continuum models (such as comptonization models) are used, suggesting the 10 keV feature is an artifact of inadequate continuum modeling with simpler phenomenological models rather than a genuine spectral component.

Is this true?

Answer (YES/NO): NO